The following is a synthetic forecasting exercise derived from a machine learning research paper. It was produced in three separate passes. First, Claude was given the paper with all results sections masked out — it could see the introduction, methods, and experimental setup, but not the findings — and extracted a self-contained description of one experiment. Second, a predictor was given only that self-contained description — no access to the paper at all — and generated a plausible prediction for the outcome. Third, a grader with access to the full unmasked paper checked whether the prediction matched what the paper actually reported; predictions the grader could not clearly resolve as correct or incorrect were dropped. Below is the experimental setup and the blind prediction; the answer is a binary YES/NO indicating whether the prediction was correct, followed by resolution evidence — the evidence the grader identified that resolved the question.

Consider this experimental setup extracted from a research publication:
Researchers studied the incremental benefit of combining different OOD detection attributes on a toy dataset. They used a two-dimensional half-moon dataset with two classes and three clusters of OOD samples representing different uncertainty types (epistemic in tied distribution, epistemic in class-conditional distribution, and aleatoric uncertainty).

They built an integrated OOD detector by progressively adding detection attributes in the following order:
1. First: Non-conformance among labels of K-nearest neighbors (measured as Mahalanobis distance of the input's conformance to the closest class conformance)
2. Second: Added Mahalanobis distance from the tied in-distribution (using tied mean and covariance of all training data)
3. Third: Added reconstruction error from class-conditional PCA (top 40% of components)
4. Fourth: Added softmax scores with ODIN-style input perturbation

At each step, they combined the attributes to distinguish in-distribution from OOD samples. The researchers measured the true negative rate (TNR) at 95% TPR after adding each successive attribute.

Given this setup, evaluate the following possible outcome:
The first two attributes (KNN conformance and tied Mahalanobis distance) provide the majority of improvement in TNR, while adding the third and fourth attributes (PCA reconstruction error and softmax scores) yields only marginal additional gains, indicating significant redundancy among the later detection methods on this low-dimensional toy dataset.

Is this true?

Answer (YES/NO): NO